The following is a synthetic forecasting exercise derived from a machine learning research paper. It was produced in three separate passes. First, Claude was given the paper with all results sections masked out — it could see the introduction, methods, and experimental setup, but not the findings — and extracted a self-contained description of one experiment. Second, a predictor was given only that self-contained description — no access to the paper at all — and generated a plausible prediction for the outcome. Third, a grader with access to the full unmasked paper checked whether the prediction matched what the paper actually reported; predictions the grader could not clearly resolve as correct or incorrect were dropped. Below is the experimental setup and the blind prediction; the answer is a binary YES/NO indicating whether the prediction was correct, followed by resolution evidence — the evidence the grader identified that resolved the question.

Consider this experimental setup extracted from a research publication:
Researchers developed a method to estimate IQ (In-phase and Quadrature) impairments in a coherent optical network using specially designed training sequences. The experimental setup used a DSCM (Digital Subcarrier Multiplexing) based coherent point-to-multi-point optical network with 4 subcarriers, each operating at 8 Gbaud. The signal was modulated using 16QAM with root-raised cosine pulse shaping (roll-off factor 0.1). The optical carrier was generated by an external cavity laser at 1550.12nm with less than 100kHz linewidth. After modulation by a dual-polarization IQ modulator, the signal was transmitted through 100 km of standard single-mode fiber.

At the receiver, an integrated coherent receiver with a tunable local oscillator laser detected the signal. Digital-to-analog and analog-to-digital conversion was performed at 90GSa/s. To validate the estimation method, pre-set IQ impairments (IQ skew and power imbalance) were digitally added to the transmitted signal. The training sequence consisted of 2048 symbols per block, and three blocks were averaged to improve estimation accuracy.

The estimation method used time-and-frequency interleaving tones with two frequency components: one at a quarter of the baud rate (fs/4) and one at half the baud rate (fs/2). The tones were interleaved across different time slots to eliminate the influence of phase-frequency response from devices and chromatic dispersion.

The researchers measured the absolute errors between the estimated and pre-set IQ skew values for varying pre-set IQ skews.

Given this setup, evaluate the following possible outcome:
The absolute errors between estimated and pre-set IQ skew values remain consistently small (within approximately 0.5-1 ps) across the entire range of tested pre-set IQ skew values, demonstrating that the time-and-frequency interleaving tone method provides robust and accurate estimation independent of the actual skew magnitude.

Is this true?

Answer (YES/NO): YES